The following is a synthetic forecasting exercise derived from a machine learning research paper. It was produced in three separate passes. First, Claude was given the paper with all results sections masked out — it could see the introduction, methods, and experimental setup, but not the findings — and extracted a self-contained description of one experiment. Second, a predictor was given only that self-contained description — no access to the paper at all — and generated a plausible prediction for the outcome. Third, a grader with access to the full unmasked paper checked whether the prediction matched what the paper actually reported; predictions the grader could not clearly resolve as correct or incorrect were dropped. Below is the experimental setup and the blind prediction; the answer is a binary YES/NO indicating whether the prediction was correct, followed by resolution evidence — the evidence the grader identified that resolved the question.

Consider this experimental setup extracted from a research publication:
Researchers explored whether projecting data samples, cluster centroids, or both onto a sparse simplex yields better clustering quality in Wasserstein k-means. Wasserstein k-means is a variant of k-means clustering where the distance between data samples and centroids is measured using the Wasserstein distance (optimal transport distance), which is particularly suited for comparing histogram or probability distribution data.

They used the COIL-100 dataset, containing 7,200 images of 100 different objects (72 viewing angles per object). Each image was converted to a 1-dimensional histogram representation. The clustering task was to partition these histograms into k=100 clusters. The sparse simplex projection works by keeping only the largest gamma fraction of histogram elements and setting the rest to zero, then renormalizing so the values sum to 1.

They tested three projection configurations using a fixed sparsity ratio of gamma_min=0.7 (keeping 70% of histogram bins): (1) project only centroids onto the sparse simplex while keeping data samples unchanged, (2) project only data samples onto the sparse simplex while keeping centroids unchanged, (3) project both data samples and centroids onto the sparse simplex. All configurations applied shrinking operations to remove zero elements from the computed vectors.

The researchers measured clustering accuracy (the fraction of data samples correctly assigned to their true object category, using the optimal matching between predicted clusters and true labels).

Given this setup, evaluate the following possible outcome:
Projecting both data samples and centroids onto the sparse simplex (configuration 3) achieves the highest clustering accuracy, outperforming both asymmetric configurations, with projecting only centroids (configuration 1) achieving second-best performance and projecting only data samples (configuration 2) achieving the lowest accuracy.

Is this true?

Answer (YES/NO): NO